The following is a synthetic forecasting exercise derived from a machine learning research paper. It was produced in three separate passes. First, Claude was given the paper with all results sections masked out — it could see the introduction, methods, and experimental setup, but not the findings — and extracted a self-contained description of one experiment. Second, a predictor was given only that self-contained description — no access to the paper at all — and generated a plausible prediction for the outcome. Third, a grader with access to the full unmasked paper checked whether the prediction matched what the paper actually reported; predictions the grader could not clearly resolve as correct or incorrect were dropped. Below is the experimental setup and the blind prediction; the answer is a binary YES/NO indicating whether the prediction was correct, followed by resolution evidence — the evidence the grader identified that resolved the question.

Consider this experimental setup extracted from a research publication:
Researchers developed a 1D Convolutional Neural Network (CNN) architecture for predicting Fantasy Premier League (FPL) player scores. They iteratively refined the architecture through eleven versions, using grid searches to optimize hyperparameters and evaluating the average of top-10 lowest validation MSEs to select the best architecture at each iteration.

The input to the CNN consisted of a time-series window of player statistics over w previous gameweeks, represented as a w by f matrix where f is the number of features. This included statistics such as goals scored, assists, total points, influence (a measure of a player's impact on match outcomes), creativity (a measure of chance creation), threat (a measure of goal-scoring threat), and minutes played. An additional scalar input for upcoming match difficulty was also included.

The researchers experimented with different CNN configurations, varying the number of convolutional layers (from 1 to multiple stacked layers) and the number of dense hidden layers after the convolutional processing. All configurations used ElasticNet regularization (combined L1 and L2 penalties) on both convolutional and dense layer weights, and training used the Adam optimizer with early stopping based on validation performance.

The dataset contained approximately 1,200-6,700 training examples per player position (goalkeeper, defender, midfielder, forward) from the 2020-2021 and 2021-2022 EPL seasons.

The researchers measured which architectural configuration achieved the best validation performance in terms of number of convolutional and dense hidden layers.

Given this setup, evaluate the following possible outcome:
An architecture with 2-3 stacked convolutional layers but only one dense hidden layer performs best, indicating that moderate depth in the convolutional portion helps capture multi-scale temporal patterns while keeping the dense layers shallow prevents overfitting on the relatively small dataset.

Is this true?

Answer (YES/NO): NO